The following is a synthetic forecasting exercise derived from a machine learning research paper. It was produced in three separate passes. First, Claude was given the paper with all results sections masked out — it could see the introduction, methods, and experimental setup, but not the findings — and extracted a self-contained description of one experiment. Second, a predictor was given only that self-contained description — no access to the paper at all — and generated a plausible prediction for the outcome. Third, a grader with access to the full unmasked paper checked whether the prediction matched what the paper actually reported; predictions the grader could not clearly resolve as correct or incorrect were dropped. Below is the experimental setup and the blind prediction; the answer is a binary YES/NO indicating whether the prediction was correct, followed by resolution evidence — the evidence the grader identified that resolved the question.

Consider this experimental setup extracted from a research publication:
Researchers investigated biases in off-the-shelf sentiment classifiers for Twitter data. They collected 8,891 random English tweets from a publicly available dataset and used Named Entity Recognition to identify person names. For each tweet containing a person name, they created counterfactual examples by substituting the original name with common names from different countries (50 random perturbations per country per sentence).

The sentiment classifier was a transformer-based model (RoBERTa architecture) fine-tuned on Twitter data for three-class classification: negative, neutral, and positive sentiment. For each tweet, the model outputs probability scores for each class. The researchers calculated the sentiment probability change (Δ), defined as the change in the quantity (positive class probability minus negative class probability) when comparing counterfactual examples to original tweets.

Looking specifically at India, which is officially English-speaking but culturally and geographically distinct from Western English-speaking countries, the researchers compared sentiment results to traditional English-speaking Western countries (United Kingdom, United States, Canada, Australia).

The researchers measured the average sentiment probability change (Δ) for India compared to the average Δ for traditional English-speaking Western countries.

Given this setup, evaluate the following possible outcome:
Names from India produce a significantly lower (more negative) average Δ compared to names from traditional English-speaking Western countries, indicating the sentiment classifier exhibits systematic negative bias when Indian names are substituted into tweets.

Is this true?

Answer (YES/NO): YES